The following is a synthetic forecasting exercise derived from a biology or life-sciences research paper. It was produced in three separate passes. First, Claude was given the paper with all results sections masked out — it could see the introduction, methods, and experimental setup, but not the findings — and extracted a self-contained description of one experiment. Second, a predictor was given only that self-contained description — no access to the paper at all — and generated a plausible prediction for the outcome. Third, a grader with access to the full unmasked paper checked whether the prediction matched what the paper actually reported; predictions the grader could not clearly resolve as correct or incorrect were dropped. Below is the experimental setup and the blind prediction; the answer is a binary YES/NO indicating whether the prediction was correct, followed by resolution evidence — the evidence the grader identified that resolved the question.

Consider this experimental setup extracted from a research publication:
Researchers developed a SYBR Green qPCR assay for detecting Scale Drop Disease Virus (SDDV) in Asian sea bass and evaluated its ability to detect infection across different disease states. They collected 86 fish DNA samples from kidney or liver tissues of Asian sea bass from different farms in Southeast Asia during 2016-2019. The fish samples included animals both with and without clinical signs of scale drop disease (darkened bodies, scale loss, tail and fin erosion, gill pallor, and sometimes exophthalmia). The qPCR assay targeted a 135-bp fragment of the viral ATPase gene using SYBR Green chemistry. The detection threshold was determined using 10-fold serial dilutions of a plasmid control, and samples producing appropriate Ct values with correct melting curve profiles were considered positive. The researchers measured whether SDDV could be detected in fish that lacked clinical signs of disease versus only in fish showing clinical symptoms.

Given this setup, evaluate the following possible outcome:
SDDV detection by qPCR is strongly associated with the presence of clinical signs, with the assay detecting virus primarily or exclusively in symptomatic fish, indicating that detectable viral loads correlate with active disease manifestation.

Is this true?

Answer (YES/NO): NO